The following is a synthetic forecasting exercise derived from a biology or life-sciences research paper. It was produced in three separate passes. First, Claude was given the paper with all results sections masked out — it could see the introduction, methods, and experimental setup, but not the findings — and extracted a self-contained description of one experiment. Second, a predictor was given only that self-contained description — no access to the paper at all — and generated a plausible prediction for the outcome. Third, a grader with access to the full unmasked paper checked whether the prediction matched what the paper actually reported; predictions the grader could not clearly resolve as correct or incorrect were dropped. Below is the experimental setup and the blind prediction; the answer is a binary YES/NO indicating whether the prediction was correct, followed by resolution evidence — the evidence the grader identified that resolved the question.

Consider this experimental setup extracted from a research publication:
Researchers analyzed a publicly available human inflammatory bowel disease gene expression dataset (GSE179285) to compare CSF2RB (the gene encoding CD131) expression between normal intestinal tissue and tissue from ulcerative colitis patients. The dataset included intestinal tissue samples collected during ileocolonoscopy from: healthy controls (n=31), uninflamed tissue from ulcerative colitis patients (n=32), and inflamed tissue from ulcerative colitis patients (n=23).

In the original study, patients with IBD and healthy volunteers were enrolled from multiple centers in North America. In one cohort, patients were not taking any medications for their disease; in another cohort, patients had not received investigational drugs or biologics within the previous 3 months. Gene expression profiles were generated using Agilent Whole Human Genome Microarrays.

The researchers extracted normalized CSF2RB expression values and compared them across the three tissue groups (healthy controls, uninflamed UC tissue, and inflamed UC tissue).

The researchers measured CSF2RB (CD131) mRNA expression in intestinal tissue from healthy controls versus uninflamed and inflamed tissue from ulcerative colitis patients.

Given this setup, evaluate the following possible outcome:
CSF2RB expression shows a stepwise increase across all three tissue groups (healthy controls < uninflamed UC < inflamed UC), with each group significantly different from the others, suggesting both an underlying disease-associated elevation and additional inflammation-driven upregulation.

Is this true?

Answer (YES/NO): NO